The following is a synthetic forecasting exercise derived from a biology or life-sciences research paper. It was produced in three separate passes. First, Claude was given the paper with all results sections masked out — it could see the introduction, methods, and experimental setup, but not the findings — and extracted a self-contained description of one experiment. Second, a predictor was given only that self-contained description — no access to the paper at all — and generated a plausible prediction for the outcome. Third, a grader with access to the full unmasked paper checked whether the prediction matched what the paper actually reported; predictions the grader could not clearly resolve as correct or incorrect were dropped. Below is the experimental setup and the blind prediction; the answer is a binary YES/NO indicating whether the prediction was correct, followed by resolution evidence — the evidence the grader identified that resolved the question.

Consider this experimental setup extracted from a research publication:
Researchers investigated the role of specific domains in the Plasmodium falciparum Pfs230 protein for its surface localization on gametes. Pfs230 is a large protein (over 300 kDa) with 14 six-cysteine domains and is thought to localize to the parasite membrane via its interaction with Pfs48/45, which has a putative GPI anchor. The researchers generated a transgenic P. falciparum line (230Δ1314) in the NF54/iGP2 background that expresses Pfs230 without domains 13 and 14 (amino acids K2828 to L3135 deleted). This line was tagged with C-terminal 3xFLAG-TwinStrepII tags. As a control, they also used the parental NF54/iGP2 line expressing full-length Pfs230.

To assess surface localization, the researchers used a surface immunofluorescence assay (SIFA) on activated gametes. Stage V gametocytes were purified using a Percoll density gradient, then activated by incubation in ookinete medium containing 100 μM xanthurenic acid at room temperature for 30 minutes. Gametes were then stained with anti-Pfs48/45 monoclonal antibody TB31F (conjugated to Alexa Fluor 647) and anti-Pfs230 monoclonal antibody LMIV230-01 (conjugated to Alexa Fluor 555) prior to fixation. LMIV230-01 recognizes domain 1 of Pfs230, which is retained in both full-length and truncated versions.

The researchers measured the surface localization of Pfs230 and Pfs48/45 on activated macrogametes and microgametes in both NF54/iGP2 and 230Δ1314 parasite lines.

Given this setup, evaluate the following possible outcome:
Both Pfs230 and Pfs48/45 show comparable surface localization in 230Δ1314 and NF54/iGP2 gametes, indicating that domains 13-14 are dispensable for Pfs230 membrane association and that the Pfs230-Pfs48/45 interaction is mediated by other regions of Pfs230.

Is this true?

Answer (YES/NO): NO